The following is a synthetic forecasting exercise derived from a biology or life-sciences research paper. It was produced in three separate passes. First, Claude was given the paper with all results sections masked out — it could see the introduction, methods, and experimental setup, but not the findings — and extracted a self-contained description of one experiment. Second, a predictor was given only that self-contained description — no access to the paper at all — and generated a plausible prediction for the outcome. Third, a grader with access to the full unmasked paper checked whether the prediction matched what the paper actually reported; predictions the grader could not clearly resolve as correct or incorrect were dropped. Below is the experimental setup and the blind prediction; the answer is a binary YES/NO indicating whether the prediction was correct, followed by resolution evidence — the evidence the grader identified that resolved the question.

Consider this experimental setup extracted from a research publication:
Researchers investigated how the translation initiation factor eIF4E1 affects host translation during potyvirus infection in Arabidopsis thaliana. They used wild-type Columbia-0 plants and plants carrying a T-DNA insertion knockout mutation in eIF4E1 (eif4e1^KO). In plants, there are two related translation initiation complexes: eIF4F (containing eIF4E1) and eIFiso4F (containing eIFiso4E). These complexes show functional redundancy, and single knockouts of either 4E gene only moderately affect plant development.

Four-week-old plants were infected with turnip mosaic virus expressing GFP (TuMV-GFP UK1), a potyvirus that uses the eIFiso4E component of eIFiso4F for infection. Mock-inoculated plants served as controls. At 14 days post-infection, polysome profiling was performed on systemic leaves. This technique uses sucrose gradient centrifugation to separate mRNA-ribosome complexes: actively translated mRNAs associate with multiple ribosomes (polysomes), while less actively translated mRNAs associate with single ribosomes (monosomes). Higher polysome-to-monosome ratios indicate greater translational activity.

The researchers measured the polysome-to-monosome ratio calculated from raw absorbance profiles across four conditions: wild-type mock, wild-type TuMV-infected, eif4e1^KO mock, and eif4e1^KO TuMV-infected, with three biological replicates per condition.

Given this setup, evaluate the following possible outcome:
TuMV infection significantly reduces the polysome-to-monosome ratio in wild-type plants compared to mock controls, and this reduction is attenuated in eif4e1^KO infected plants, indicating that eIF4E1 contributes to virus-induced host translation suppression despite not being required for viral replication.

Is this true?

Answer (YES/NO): NO